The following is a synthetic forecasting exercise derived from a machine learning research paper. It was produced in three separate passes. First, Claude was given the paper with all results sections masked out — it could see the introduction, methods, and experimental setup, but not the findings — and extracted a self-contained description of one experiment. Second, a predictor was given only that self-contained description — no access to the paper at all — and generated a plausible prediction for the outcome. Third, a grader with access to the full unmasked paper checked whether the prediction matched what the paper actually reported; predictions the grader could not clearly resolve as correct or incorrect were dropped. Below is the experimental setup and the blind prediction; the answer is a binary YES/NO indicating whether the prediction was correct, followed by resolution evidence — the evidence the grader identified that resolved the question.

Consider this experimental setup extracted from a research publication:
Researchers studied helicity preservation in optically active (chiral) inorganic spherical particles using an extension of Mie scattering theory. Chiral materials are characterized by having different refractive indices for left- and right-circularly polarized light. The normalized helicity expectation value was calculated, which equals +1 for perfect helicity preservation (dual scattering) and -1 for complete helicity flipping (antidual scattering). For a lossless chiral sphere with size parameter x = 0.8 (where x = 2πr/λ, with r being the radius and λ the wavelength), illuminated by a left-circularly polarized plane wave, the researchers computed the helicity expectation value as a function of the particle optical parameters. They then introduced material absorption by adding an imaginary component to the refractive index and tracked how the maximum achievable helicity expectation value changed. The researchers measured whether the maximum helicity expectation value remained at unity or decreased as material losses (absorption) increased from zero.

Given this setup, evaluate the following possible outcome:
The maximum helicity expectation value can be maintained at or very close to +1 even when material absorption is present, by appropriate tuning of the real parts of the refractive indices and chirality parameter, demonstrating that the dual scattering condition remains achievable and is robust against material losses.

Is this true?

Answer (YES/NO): NO